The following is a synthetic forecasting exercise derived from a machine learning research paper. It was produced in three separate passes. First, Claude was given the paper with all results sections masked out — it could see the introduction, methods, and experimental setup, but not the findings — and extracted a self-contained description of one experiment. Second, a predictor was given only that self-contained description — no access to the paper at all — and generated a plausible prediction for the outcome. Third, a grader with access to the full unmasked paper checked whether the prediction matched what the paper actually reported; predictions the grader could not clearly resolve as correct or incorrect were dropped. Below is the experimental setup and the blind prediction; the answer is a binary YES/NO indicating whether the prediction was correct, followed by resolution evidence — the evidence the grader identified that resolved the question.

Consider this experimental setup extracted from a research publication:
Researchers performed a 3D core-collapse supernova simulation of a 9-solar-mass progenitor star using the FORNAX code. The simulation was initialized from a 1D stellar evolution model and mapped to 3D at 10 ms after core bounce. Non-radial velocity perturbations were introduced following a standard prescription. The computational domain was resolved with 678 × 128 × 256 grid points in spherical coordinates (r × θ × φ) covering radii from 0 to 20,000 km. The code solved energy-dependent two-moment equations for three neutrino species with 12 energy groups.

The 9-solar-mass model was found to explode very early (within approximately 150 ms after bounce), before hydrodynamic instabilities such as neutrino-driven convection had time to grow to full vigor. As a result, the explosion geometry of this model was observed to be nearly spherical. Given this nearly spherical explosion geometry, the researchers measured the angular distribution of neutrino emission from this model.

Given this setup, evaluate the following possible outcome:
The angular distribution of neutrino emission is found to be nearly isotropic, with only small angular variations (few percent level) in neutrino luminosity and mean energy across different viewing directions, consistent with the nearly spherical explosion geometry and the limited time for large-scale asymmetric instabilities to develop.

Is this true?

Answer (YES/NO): NO